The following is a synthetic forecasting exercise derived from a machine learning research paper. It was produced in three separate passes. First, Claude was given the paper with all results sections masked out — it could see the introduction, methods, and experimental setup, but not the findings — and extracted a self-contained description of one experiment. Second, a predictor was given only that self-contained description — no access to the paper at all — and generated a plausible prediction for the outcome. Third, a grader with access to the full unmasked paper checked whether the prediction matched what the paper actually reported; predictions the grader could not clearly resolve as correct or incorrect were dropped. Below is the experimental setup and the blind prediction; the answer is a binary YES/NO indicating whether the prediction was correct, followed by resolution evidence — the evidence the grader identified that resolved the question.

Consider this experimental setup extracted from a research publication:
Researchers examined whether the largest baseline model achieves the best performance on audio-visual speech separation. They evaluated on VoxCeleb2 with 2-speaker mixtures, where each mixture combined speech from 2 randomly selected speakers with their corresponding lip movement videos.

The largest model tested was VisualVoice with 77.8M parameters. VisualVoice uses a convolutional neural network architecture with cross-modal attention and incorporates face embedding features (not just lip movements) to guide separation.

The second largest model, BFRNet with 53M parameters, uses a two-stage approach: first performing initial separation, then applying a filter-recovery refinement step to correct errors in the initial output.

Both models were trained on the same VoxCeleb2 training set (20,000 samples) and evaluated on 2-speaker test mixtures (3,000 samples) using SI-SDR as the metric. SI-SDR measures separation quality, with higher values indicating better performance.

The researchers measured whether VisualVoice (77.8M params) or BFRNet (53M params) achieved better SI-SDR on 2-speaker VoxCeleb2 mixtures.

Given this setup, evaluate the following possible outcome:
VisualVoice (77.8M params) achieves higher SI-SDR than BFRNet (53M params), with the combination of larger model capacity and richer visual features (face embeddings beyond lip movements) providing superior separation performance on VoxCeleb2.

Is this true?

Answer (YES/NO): NO